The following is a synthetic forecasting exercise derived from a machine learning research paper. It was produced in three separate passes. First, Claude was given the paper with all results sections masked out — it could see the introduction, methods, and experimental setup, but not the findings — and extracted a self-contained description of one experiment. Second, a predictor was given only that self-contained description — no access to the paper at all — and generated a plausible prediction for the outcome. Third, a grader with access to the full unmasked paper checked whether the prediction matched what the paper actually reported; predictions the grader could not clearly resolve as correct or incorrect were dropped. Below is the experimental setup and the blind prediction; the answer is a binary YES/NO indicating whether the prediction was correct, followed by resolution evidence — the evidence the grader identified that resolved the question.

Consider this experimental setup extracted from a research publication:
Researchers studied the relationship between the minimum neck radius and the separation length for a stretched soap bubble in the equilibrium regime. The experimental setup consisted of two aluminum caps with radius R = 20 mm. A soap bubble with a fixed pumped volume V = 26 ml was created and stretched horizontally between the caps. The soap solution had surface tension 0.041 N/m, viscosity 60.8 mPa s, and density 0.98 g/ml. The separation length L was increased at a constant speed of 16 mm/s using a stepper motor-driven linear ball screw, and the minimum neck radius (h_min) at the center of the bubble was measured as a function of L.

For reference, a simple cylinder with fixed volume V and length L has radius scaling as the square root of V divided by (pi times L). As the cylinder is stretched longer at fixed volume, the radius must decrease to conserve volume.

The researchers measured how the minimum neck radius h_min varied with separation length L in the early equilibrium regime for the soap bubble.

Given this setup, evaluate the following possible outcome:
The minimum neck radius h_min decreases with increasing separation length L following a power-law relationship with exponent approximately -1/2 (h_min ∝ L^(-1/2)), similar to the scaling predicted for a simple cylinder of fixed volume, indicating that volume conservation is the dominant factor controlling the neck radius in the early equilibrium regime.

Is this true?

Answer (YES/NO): YES